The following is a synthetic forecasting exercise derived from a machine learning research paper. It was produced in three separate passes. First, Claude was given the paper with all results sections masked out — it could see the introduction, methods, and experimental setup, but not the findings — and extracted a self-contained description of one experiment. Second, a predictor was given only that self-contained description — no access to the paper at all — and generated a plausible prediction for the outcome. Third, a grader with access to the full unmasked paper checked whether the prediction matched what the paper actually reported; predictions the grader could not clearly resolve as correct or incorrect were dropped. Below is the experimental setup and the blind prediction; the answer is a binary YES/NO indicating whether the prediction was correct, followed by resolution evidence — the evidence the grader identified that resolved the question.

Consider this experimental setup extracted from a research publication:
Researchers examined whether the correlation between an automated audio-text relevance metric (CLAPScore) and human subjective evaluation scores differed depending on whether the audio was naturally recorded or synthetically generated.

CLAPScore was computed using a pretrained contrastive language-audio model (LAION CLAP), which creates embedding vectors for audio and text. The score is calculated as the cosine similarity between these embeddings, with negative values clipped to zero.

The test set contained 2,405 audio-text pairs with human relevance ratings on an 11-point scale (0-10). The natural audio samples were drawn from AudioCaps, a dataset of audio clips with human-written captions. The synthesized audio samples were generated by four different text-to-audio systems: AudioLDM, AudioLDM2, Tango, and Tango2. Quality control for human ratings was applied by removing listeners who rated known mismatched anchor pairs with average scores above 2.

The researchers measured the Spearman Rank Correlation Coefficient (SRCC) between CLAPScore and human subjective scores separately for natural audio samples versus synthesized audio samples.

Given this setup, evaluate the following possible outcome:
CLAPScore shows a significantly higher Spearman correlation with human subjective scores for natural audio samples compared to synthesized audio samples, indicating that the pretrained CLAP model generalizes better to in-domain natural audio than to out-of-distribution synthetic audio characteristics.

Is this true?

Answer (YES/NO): NO